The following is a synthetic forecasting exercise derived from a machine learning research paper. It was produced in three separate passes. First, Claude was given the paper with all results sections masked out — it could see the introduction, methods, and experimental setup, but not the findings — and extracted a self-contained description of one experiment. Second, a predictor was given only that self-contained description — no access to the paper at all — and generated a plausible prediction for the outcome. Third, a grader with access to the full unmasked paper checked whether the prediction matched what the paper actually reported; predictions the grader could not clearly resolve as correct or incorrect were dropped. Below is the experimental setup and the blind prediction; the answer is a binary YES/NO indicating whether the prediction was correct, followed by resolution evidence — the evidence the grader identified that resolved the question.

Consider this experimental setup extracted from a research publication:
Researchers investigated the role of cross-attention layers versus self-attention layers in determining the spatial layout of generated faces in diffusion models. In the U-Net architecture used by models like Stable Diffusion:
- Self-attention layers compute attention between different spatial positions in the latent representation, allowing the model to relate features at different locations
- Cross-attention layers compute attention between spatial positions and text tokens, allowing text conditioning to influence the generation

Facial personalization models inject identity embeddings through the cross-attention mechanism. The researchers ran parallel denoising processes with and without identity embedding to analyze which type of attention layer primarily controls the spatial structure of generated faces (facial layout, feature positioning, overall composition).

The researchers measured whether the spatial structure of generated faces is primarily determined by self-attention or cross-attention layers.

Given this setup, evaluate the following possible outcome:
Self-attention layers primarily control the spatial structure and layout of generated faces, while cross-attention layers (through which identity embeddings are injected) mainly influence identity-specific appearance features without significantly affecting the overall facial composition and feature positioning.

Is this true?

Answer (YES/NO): YES